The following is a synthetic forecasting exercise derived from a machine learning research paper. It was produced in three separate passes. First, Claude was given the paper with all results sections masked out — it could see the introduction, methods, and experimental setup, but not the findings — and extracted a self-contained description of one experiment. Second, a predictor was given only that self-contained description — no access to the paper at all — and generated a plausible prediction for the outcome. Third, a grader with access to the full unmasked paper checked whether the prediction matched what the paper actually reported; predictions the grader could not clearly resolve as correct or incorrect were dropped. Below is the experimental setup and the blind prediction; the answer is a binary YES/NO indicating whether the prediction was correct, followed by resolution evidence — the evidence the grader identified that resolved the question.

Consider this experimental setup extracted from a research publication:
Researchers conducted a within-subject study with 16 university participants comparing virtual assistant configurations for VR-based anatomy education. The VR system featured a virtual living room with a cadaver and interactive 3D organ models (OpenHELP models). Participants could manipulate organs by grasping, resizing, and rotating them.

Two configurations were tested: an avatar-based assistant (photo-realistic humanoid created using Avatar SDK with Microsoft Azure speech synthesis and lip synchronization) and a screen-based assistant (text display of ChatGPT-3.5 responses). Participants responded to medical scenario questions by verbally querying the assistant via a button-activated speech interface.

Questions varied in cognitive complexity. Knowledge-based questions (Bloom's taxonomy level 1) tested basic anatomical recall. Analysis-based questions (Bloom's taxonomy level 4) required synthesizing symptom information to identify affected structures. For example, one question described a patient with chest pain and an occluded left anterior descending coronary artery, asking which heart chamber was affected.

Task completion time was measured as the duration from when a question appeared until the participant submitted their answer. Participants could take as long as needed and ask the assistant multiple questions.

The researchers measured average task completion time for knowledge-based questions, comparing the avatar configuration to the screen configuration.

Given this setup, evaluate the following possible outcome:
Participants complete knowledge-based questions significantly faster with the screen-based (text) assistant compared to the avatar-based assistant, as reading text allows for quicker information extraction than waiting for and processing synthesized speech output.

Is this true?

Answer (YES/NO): NO